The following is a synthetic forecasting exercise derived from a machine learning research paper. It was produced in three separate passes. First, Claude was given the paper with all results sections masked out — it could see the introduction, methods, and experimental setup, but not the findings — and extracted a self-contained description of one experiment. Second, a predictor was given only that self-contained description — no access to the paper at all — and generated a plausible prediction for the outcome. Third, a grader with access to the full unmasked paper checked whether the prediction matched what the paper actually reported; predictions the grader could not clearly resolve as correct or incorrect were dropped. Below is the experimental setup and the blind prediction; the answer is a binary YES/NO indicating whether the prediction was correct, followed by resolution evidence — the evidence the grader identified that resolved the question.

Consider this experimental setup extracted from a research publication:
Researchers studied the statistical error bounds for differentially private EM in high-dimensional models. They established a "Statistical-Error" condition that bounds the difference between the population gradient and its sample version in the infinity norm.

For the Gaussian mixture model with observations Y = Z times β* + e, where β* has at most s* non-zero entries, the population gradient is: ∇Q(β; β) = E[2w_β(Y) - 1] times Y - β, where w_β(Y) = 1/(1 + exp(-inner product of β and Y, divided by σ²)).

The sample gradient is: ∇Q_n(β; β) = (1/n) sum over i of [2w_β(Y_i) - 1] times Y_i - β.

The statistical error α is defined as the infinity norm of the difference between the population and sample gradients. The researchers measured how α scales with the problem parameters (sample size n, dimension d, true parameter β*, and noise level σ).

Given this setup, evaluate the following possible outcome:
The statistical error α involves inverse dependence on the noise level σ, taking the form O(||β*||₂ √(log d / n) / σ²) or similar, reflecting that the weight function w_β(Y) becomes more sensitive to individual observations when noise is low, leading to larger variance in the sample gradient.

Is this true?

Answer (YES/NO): NO